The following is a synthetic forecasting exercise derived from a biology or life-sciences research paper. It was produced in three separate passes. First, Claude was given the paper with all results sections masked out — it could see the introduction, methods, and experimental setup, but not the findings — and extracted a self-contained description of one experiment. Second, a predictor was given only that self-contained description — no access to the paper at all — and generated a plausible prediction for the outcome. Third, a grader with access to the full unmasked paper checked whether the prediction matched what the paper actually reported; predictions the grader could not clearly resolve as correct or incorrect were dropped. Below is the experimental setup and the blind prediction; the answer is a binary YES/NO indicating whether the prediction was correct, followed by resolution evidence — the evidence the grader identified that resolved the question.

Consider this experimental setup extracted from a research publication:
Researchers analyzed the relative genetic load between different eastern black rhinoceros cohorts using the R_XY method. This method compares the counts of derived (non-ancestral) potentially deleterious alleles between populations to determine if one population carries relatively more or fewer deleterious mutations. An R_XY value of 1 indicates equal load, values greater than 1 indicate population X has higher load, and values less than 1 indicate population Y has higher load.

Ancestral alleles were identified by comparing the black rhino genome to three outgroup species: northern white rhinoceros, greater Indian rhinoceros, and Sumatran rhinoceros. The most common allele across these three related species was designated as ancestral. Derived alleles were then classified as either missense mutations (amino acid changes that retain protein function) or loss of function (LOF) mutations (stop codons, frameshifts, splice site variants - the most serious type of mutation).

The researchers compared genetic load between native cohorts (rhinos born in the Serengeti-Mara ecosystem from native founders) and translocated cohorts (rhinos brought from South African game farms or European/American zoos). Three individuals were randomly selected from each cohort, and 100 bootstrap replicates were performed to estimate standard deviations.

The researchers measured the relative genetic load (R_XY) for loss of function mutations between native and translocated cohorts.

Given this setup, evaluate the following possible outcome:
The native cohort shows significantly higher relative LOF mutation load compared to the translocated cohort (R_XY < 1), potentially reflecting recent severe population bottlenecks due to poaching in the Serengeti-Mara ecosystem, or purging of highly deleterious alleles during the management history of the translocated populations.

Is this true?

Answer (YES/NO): NO